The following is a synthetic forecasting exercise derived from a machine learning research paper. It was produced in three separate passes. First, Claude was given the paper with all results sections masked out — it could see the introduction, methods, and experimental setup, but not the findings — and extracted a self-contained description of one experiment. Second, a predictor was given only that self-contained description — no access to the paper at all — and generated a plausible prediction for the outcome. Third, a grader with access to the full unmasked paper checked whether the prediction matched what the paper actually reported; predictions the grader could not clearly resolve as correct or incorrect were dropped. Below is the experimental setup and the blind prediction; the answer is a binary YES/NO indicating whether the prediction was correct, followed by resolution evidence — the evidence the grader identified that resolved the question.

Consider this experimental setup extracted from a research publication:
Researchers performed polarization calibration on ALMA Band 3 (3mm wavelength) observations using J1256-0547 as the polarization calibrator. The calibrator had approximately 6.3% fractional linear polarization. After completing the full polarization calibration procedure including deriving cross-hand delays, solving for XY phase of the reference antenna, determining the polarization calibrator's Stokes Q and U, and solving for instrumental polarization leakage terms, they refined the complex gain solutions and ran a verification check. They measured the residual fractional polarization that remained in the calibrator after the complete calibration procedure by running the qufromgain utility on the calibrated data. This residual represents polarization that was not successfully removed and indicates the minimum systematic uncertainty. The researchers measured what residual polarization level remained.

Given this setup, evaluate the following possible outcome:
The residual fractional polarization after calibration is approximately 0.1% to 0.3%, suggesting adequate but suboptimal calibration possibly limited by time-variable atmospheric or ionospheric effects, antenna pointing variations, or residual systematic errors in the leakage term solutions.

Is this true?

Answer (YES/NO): NO